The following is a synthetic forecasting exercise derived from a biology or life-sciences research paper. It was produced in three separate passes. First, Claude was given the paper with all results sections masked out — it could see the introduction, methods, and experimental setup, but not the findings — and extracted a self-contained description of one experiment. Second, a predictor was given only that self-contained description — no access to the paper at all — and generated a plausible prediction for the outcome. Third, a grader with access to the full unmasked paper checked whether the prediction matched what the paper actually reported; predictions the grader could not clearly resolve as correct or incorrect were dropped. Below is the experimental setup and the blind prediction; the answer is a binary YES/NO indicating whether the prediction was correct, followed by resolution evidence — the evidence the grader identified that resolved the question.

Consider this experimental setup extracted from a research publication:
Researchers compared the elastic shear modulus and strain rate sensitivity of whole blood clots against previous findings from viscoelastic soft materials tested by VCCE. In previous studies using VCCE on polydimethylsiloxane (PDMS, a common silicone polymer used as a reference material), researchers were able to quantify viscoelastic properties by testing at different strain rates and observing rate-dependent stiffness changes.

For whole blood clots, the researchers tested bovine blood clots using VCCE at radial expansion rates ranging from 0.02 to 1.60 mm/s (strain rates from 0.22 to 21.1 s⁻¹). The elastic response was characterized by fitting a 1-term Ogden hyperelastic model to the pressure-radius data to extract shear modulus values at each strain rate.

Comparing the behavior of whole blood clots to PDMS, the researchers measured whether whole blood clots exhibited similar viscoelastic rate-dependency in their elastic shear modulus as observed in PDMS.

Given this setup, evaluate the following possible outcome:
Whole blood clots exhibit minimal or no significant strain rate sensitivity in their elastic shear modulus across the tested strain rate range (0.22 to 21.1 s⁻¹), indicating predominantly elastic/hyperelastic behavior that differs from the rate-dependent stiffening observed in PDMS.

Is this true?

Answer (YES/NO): YES